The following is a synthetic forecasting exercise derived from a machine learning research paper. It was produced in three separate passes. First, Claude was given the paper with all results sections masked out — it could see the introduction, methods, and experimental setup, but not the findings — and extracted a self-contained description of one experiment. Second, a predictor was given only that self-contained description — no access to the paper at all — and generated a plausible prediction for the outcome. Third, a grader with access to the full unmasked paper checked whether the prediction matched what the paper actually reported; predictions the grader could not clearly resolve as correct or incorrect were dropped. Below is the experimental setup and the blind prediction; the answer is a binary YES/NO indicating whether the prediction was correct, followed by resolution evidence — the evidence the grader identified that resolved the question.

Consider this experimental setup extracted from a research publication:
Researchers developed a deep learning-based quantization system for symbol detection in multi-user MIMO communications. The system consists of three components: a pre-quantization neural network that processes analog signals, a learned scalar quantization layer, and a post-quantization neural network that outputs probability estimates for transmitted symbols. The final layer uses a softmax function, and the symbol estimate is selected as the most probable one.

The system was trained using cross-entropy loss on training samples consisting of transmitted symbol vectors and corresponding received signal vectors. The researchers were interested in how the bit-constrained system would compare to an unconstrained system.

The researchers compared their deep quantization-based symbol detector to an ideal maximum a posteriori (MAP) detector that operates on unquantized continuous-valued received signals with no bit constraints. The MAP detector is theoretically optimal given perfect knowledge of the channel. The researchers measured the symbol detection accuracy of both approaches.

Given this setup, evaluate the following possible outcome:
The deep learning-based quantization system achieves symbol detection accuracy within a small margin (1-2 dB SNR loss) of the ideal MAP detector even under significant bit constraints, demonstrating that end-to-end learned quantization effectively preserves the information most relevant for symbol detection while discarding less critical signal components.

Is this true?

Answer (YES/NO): NO